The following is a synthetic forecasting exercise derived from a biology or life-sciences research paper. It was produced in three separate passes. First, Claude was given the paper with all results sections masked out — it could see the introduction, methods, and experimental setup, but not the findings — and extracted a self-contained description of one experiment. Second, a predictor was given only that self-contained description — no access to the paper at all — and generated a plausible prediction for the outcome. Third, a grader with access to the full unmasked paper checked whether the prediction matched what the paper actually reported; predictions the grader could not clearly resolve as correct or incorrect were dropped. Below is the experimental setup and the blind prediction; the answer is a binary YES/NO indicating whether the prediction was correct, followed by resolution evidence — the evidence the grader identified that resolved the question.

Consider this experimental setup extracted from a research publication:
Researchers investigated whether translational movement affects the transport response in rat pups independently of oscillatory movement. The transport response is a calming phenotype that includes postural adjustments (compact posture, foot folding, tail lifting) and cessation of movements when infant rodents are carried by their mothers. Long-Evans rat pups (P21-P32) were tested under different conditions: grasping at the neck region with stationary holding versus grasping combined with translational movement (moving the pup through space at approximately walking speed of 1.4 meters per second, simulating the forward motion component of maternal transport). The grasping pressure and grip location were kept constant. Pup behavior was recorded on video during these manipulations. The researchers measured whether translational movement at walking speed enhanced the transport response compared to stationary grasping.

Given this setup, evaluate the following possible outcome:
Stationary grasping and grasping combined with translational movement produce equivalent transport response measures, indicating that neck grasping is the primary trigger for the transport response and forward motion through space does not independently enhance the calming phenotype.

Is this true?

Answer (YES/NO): NO